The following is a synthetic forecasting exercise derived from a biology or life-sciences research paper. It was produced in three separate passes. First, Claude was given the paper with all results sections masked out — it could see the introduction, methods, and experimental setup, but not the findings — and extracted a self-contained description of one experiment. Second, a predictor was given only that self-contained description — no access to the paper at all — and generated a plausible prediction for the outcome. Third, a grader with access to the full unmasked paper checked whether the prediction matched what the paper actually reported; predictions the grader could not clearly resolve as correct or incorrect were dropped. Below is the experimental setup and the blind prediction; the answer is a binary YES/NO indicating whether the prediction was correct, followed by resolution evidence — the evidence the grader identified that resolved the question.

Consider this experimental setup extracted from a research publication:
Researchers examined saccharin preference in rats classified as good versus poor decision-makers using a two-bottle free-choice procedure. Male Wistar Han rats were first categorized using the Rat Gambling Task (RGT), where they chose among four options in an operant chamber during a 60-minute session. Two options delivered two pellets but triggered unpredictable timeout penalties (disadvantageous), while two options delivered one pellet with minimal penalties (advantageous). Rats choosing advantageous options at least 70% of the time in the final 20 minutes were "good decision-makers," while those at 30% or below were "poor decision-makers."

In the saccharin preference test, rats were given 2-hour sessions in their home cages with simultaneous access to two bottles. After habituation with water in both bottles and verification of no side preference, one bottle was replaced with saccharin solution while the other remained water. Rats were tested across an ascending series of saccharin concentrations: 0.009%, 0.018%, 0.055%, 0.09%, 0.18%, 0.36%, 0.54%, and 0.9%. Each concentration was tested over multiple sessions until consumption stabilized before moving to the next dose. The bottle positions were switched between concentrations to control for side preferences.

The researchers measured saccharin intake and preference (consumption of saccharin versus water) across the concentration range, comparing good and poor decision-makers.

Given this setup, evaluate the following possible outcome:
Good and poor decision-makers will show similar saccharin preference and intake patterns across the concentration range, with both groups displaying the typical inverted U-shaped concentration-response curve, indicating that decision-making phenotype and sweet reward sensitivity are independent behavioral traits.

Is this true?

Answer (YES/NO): NO